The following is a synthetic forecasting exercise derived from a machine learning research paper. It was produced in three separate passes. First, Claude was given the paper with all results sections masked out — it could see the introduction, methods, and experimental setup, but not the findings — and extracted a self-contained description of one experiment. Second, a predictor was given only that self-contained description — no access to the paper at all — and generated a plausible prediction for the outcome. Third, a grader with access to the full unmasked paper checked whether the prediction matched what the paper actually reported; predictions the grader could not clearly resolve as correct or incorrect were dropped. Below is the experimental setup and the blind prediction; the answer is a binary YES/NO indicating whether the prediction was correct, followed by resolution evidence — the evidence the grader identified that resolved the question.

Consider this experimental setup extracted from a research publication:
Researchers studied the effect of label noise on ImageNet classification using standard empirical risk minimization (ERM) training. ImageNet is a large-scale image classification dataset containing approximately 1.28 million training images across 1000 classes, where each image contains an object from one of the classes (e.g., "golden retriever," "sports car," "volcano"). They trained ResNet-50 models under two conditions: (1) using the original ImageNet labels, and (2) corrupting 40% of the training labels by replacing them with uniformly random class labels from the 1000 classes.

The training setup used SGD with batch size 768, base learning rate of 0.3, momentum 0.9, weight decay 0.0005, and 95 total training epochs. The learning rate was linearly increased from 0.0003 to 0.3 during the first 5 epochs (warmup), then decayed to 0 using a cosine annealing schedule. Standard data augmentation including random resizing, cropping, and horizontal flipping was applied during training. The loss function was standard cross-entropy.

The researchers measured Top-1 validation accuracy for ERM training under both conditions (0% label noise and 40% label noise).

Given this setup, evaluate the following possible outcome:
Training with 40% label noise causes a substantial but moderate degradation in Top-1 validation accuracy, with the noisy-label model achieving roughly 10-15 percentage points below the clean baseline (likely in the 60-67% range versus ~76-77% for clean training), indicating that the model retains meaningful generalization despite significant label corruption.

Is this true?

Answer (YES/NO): NO